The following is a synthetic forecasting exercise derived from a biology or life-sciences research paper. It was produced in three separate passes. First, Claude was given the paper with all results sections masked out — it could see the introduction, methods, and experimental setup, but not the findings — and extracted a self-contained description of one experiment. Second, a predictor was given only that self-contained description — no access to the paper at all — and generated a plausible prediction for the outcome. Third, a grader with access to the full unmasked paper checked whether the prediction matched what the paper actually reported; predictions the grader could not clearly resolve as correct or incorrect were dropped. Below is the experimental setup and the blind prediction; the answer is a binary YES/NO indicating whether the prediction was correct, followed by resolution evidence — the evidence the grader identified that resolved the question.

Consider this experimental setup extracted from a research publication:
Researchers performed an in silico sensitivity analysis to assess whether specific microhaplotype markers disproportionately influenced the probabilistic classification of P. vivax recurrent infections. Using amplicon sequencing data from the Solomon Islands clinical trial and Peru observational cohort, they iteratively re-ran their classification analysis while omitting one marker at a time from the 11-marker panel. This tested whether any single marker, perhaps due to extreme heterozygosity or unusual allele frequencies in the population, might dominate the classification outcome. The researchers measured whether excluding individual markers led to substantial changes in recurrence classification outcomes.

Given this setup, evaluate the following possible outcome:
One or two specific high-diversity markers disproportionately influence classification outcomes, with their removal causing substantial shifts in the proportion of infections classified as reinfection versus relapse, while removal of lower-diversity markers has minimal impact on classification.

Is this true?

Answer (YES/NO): NO